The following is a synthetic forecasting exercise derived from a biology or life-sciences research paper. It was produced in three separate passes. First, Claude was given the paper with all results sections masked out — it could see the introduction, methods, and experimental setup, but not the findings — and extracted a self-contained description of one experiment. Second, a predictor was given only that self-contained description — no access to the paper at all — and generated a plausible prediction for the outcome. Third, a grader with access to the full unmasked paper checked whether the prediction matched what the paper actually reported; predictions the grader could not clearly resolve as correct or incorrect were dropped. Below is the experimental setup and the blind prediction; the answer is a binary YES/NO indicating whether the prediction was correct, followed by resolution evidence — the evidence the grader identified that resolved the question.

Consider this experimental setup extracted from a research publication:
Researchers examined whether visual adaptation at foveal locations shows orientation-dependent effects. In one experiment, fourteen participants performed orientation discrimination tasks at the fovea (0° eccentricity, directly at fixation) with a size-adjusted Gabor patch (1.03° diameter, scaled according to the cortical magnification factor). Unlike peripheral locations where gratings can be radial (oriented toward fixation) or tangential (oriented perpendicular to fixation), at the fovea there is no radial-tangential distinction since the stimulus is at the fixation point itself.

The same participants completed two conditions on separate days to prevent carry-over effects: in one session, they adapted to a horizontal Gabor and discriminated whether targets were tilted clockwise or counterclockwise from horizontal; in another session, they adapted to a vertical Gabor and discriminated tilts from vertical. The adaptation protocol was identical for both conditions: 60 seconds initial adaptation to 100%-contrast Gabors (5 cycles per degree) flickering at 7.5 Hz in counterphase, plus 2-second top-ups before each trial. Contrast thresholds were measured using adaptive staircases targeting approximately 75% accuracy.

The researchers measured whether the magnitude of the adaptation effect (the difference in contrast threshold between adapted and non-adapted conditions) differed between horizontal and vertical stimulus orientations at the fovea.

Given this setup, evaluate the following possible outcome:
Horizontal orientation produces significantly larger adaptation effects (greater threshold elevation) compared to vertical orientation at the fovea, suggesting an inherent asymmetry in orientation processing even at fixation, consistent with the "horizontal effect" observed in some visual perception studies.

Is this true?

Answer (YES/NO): NO